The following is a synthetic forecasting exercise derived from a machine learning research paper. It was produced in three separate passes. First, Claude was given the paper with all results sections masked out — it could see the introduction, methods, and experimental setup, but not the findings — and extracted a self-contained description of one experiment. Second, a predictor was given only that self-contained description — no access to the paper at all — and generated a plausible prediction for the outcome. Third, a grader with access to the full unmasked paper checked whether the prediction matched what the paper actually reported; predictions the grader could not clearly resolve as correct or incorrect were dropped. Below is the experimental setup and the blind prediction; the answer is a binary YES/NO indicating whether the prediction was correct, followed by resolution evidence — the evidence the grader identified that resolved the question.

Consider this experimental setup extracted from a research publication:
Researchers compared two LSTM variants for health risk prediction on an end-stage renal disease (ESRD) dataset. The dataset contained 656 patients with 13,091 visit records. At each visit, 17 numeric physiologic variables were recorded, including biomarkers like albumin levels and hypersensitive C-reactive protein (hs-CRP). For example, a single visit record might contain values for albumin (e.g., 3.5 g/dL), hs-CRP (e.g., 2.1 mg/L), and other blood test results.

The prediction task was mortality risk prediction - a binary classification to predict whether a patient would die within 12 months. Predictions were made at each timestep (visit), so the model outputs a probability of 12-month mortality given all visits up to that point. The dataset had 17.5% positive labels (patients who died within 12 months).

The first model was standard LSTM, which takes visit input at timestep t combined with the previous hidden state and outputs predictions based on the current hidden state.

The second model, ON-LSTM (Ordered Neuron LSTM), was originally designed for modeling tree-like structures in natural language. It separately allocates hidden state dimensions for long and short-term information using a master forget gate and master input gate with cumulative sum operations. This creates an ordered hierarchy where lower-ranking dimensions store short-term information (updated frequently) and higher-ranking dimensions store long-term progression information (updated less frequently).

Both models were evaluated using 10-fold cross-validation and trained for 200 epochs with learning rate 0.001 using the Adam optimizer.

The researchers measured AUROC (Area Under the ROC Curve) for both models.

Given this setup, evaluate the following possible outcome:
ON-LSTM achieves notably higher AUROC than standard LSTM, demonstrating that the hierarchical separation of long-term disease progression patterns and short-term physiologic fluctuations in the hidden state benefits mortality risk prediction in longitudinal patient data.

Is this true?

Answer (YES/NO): NO